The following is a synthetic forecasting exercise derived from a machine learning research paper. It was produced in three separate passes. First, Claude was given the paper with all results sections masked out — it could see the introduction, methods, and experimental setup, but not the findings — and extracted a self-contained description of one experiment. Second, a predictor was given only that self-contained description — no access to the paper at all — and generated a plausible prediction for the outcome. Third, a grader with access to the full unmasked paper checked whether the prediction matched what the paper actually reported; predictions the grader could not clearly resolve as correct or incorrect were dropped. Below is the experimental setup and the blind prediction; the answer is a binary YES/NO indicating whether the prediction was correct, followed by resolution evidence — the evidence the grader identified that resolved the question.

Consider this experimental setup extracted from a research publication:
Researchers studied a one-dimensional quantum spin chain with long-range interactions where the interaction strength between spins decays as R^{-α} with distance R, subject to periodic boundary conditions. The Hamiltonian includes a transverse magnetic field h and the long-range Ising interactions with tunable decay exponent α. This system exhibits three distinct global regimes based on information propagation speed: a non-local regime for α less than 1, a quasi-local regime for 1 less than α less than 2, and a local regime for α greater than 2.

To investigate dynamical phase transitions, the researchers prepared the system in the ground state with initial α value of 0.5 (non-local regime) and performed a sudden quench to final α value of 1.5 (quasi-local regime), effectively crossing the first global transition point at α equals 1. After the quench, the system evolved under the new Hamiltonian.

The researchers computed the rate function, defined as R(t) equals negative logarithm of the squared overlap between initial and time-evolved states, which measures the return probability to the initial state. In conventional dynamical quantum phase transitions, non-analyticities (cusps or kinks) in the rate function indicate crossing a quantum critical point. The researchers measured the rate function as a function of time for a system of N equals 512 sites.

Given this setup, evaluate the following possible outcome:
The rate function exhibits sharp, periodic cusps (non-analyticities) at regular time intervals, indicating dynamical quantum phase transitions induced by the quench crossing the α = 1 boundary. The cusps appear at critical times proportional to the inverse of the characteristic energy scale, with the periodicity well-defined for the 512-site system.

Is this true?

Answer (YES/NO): NO